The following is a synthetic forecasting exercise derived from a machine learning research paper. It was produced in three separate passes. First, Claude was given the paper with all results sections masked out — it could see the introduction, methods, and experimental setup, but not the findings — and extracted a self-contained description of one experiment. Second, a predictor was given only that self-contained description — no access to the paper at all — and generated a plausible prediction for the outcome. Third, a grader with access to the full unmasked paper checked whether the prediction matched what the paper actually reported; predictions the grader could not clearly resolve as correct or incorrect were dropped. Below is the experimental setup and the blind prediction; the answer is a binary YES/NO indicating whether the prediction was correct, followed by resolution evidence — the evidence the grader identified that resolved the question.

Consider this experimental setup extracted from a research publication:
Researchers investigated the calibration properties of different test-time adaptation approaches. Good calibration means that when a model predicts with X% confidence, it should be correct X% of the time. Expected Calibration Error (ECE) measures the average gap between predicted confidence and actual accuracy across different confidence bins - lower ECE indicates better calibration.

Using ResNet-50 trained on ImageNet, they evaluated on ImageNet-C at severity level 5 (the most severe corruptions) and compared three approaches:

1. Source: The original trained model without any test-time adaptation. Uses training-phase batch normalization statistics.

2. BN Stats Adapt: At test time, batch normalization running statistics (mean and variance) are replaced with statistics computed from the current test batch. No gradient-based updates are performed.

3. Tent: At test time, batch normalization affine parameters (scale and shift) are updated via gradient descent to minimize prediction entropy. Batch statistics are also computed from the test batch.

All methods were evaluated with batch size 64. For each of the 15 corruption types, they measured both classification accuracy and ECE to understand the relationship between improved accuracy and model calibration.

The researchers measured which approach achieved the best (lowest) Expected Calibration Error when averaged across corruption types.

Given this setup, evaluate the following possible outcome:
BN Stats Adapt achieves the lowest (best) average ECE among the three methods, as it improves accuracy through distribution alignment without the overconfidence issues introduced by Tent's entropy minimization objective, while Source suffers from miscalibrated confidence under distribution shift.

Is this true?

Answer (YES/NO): YES